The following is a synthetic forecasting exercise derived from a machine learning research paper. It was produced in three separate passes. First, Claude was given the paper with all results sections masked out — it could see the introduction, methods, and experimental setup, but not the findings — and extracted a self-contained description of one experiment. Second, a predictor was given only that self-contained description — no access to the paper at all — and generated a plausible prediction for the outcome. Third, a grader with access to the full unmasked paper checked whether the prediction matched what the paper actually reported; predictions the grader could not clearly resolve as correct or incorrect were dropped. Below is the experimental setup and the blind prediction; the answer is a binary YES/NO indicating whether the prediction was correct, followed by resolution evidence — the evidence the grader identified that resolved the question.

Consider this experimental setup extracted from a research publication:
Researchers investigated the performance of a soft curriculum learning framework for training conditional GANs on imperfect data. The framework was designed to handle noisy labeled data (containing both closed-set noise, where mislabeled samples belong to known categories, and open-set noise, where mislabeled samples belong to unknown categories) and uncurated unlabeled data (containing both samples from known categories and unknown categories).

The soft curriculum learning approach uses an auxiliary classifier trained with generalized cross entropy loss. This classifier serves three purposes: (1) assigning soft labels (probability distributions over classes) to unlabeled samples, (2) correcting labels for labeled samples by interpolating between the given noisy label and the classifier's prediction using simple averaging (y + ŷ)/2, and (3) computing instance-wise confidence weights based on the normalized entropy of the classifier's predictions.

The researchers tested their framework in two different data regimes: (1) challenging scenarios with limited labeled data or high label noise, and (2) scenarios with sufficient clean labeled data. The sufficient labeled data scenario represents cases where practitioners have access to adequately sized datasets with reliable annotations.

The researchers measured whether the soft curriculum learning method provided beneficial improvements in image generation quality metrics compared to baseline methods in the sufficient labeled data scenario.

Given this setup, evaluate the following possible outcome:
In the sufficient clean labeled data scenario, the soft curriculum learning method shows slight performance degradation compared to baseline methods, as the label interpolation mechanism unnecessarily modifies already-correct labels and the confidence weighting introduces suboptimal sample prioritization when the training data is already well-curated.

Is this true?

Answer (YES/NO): NO